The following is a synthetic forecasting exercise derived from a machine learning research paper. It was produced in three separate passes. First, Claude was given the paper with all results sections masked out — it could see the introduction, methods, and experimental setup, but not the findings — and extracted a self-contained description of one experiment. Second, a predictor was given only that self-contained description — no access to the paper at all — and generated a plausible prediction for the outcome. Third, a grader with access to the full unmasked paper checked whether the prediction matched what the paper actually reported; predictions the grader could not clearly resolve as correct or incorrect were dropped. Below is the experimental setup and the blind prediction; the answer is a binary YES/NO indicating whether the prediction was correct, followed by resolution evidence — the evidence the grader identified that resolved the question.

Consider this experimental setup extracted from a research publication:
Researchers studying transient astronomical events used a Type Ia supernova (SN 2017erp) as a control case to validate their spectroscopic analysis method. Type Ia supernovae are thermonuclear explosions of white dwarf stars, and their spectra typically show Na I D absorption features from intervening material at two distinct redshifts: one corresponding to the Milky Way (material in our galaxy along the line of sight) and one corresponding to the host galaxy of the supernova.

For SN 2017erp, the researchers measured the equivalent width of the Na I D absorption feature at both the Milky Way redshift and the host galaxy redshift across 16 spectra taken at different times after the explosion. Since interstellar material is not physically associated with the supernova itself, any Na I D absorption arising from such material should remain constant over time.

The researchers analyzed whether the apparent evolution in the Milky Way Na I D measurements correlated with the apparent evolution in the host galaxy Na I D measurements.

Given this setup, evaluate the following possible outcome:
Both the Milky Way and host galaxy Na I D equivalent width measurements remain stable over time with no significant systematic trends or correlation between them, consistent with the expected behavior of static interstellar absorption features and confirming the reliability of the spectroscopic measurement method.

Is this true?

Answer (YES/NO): NO